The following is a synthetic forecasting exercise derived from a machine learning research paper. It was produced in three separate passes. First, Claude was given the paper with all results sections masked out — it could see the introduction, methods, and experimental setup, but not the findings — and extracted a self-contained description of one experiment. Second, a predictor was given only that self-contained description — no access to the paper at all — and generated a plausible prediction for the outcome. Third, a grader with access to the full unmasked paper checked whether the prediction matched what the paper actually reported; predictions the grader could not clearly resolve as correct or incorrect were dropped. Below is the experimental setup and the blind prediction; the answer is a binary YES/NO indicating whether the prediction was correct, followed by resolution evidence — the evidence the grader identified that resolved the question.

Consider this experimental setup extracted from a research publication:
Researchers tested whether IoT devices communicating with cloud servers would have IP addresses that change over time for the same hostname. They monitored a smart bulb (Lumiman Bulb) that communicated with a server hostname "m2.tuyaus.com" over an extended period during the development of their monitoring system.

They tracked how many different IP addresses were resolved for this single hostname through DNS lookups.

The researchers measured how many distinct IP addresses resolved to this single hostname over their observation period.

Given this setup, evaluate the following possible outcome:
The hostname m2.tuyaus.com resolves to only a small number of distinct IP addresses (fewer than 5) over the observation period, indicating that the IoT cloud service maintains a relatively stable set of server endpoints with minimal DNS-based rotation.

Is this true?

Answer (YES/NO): NO